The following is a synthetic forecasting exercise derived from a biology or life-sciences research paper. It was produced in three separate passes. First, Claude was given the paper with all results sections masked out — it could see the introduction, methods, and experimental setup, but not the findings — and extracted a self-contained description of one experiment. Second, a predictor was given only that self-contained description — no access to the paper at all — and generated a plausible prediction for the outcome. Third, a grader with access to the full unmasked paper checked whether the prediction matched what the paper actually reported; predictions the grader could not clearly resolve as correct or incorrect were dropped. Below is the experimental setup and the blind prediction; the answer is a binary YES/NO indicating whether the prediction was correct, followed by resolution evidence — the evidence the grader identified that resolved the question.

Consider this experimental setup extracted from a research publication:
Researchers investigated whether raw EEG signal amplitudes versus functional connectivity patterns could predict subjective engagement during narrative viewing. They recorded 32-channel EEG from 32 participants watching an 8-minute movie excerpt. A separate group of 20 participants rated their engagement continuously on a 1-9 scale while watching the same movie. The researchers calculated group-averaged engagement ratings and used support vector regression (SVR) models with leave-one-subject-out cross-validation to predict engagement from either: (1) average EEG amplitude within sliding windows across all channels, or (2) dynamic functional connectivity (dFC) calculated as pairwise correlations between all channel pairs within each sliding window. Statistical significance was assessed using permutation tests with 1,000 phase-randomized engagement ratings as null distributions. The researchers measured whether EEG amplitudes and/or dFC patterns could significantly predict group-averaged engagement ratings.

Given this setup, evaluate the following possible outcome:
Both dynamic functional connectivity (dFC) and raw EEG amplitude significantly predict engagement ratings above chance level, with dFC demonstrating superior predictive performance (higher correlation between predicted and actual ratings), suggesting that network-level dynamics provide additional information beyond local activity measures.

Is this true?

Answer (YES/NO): NO